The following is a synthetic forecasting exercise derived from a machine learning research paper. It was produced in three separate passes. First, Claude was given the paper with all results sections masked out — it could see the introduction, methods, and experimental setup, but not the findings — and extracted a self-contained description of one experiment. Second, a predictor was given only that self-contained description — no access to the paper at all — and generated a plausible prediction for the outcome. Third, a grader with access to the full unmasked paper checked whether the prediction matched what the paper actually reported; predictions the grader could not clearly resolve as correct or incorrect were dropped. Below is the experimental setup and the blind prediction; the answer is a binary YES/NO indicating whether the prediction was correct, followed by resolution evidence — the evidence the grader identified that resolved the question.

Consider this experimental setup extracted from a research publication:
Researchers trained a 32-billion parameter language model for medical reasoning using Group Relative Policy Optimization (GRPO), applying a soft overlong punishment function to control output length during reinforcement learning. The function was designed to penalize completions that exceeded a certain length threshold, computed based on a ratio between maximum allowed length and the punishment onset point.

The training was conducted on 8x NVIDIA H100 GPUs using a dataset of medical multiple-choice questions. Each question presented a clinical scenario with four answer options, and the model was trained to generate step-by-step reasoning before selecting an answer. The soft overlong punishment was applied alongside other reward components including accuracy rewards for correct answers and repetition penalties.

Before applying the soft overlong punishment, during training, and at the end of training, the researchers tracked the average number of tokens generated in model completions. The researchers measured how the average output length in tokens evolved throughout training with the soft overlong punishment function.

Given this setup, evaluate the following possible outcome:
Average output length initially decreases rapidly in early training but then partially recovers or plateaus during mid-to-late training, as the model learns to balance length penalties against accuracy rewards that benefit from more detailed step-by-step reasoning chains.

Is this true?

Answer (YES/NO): YES